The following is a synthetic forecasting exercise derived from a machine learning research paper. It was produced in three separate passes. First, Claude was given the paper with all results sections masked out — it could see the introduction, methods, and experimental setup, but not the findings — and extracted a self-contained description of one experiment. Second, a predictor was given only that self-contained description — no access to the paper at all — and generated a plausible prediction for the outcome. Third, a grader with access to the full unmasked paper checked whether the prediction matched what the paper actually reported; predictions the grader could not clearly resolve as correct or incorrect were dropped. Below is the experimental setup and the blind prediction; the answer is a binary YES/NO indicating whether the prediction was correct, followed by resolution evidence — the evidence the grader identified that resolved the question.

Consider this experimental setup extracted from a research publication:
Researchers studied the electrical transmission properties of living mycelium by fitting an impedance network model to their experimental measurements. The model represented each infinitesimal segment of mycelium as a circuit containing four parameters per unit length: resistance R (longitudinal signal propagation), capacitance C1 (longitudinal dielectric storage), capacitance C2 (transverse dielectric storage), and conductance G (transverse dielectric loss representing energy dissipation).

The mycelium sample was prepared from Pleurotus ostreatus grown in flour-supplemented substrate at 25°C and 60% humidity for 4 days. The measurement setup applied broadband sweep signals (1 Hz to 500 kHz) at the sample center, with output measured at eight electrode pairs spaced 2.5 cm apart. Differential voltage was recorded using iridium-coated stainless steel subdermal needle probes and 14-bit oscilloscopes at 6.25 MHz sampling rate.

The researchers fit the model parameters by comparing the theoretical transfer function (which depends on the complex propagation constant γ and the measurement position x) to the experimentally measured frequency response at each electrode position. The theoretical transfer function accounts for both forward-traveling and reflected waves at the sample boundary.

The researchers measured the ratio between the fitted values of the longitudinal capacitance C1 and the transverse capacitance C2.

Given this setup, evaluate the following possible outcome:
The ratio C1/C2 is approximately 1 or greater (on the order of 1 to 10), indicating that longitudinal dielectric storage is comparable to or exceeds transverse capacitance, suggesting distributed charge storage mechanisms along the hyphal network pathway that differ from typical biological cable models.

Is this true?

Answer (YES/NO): NO